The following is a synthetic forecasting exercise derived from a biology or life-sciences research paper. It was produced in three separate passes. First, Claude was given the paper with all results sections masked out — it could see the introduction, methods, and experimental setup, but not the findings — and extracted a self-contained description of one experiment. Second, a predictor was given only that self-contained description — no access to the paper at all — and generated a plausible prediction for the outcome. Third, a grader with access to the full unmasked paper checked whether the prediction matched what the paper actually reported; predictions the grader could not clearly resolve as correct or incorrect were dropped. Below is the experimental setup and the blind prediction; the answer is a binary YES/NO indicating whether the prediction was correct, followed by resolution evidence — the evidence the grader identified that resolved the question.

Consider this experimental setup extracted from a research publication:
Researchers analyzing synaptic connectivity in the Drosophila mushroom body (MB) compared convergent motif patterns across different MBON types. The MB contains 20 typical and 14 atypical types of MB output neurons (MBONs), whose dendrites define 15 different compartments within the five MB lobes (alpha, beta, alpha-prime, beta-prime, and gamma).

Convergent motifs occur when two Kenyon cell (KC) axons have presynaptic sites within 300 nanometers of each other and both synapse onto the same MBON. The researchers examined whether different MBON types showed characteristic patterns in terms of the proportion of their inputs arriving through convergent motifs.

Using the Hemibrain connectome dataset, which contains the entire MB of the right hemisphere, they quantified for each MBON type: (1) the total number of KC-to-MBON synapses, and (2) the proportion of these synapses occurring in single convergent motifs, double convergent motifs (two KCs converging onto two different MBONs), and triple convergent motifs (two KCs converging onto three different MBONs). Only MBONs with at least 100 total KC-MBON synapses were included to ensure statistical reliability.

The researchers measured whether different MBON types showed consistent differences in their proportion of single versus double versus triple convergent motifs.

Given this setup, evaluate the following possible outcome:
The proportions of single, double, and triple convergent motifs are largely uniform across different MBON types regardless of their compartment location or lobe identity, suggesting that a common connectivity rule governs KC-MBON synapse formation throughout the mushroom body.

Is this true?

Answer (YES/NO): NO